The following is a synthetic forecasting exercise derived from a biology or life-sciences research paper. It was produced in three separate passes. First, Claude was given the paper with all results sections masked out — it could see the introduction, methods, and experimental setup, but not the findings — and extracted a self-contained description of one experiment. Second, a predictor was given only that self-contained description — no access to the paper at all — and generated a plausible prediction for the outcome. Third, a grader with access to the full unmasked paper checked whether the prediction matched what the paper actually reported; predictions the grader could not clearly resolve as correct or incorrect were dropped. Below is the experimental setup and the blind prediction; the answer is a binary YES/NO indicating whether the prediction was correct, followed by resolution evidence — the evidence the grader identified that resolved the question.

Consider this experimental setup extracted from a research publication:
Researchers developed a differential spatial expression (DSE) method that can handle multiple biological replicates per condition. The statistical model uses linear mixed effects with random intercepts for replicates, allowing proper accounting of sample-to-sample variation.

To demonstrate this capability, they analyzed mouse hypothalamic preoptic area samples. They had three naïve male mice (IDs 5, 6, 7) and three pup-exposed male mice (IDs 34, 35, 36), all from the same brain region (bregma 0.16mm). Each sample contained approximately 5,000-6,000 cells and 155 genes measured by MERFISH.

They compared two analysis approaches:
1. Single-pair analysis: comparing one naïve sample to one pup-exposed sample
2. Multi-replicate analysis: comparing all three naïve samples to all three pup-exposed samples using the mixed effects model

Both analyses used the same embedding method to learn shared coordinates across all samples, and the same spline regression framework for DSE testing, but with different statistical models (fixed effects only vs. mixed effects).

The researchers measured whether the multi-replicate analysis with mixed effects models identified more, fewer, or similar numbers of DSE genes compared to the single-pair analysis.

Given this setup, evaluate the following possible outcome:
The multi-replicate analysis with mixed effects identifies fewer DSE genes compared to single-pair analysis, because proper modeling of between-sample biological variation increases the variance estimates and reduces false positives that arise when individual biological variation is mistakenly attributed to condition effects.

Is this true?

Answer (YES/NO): YES